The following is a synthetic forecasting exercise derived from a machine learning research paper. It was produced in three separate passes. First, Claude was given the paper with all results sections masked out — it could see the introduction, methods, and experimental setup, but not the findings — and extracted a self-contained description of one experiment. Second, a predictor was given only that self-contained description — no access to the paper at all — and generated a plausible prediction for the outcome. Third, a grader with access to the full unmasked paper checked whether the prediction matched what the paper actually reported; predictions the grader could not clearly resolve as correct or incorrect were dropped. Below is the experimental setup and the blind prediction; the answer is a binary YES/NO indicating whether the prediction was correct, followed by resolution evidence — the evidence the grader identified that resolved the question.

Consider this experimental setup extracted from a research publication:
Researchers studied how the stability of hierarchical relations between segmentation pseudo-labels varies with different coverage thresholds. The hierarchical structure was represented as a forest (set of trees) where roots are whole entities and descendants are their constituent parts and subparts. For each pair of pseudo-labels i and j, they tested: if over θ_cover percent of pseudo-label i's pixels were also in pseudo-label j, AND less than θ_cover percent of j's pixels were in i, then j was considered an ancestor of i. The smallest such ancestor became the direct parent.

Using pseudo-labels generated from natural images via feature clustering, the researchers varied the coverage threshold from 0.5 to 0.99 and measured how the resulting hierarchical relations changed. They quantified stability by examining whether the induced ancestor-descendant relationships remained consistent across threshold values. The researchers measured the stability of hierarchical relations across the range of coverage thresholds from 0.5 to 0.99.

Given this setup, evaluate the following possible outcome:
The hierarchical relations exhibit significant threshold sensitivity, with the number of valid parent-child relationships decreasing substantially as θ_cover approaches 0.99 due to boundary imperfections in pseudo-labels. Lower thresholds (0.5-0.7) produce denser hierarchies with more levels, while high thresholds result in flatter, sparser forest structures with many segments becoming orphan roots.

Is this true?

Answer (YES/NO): NO